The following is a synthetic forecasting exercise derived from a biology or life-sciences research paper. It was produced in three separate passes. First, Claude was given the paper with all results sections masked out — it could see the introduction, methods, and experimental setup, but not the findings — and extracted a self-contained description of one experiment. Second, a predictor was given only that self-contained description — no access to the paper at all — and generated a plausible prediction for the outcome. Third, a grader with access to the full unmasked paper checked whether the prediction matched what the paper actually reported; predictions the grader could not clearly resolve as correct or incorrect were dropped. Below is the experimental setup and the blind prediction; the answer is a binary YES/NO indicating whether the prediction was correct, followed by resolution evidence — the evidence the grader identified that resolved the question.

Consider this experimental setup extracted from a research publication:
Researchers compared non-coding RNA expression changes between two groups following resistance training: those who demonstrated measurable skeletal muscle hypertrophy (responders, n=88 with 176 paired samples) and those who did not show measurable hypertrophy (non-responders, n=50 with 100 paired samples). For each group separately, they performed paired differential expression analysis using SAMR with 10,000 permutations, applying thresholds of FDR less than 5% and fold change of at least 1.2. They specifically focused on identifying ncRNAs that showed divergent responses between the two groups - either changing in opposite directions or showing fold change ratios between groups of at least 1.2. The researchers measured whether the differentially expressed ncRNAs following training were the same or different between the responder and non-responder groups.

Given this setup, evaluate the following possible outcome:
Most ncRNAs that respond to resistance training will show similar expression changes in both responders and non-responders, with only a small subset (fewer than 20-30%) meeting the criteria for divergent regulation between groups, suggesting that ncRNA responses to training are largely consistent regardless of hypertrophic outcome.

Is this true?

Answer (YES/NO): YES